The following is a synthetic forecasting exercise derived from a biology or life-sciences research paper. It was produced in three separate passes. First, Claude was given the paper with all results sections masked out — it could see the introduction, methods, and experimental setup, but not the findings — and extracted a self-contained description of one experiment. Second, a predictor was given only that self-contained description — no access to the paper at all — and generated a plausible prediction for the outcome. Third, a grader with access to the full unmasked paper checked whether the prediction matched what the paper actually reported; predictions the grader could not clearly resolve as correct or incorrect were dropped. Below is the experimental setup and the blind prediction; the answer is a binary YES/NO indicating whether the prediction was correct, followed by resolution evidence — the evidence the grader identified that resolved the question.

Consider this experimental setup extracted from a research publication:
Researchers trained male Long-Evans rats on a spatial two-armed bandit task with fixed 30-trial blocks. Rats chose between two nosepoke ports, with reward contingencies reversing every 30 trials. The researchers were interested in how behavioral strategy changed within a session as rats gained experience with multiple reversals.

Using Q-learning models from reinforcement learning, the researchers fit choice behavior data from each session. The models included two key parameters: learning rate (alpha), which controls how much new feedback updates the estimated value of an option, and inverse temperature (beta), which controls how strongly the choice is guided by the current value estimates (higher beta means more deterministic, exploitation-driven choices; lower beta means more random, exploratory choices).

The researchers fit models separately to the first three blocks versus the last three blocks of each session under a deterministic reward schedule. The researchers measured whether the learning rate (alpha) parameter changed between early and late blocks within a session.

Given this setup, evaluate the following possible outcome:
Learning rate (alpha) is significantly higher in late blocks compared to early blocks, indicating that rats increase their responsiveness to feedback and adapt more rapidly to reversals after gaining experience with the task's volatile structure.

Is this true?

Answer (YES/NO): NO